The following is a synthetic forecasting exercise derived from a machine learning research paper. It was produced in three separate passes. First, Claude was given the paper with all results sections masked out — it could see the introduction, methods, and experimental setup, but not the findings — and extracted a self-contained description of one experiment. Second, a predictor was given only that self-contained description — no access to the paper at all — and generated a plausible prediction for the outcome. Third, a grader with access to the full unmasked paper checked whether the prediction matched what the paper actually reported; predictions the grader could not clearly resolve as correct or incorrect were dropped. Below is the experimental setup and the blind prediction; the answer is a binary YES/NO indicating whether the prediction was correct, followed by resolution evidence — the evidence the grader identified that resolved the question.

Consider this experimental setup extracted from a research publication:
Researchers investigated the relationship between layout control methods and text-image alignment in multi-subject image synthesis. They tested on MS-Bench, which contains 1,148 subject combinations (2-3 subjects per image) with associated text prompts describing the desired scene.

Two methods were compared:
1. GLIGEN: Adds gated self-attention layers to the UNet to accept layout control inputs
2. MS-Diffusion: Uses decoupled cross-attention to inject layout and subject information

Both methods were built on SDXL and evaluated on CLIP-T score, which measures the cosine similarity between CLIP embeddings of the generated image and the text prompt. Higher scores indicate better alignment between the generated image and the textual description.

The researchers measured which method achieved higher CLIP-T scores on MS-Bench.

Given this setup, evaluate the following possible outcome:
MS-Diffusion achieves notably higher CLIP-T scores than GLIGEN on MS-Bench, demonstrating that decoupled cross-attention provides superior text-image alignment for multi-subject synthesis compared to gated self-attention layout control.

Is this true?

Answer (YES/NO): YES